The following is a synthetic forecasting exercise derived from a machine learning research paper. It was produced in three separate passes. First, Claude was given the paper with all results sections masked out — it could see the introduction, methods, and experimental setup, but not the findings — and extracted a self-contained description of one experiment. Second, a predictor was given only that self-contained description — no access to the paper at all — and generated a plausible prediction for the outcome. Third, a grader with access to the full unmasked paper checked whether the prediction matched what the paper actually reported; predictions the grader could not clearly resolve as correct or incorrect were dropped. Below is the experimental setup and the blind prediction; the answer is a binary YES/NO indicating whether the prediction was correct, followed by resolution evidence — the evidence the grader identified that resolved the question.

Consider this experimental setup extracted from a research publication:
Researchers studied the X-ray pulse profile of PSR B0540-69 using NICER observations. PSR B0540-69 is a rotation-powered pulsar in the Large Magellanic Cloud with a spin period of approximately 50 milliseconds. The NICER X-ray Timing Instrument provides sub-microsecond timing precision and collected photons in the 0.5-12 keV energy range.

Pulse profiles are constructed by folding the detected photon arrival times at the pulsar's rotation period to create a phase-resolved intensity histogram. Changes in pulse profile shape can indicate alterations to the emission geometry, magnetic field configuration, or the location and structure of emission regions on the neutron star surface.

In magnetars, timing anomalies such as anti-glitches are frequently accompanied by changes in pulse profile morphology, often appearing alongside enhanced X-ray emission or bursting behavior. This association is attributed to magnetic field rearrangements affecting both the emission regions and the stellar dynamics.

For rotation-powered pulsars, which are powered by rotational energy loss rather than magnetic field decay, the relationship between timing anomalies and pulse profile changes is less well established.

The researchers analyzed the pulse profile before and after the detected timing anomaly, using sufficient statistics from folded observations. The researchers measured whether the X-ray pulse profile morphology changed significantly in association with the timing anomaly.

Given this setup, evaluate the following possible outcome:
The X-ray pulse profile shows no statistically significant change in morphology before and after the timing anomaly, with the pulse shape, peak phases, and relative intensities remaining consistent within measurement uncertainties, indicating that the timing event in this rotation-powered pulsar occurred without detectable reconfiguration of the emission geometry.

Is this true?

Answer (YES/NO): YES